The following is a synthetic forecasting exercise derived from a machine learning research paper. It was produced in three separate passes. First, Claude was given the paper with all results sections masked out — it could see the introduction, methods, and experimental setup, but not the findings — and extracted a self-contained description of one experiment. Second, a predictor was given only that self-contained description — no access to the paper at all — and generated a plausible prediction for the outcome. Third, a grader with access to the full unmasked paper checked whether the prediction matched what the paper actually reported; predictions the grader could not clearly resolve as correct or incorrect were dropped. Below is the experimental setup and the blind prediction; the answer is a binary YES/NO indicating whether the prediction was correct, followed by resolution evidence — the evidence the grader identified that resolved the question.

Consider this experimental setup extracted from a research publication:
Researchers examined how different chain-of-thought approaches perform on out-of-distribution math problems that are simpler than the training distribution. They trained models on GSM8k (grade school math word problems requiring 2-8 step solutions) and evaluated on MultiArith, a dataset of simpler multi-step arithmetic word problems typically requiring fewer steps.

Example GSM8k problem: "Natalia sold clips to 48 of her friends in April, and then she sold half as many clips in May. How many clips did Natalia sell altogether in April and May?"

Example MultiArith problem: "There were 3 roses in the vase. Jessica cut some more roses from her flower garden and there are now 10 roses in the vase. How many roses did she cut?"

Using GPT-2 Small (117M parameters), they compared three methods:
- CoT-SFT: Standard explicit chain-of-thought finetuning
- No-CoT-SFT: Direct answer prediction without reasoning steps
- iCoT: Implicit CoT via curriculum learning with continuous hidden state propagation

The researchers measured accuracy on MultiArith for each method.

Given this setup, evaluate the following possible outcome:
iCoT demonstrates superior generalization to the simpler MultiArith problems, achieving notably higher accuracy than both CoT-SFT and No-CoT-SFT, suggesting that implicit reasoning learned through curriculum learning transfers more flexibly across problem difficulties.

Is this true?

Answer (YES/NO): NO